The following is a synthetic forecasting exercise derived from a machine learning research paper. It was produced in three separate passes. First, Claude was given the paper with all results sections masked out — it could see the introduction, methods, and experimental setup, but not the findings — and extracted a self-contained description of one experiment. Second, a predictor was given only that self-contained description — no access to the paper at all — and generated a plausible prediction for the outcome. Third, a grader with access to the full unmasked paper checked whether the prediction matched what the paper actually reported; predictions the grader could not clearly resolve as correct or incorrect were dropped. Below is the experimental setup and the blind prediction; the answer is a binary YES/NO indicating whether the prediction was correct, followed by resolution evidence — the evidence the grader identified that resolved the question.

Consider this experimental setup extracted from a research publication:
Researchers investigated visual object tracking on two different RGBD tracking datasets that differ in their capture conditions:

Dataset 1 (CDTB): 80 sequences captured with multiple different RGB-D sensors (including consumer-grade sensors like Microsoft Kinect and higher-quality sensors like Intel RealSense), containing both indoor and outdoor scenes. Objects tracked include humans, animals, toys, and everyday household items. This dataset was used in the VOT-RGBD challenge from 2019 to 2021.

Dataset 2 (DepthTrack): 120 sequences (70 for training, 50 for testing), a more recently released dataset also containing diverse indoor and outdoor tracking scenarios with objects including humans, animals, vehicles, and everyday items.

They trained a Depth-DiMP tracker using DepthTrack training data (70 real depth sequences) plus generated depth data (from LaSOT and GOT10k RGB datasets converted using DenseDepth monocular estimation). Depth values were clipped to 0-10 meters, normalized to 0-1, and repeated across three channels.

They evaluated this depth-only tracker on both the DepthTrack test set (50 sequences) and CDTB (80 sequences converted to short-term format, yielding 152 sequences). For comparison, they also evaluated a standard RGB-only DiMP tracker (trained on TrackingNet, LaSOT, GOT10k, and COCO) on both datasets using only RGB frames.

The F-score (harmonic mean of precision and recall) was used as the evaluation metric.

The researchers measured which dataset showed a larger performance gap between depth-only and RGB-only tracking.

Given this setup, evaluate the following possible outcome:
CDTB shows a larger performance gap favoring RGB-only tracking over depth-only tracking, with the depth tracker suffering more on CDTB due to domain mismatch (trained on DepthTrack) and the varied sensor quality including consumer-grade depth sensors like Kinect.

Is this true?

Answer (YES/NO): NO